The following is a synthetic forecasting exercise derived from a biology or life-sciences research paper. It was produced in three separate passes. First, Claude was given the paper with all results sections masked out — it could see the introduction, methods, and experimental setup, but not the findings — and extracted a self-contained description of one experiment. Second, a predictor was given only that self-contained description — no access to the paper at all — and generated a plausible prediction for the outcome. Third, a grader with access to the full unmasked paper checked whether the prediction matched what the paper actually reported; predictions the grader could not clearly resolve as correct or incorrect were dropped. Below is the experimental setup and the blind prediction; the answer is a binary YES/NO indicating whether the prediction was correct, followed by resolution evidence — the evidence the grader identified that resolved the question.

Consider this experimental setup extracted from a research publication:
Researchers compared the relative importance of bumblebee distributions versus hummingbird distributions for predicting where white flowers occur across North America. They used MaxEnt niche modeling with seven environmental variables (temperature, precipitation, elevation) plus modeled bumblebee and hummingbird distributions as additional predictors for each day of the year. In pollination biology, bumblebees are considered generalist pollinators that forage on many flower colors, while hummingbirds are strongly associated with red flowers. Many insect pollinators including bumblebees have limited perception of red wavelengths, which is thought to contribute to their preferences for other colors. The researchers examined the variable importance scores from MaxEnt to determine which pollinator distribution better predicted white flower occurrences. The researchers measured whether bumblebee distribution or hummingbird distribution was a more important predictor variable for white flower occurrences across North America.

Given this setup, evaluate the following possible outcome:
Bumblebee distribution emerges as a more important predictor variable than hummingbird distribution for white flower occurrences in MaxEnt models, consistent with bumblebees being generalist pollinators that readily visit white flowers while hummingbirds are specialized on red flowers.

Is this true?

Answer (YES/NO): YES